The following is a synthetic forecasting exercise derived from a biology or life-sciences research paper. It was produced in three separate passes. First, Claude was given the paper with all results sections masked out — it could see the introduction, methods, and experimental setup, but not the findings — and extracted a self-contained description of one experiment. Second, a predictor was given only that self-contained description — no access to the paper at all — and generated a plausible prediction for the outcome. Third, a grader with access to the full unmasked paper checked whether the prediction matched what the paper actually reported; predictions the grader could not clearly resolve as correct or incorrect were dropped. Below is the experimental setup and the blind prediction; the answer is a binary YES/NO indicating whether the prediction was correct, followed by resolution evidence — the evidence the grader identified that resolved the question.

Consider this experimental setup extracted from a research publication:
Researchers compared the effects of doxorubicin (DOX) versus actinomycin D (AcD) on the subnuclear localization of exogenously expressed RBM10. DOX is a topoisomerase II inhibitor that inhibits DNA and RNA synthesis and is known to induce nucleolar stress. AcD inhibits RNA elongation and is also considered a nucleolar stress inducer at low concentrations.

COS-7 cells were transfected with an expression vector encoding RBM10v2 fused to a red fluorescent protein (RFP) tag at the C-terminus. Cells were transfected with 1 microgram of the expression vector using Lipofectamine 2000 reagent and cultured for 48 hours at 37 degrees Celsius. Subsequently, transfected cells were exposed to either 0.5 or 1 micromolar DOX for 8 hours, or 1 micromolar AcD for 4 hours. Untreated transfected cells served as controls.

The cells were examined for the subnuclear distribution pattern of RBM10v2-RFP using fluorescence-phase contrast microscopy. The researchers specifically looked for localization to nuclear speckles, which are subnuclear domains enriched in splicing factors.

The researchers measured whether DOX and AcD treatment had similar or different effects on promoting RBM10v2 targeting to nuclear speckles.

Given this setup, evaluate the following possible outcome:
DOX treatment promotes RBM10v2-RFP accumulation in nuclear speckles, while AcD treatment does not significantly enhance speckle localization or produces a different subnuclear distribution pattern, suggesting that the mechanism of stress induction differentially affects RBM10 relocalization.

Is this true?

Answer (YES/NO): NO